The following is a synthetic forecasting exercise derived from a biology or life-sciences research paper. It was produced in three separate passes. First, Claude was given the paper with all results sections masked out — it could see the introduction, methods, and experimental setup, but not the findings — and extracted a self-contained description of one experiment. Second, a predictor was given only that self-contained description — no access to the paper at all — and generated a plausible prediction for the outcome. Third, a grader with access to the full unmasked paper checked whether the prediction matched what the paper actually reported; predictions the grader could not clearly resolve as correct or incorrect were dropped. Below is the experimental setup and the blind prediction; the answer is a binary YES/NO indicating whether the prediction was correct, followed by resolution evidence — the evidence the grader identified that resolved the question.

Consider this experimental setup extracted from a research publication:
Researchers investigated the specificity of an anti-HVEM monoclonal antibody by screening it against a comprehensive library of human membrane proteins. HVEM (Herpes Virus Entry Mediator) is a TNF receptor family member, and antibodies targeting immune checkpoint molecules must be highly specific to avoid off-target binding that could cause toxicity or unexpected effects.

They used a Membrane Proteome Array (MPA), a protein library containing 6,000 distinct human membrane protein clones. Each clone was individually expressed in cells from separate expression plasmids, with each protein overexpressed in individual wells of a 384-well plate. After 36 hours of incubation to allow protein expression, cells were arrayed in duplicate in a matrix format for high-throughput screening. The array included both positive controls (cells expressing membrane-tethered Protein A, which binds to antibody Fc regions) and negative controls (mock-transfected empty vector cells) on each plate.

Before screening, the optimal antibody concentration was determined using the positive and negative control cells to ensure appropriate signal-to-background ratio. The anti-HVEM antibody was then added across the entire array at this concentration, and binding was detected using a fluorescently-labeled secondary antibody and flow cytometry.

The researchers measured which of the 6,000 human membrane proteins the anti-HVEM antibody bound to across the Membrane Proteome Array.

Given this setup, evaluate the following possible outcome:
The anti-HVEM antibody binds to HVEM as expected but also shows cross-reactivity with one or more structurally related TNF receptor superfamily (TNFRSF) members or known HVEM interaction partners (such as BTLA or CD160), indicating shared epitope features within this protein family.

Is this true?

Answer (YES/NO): NO